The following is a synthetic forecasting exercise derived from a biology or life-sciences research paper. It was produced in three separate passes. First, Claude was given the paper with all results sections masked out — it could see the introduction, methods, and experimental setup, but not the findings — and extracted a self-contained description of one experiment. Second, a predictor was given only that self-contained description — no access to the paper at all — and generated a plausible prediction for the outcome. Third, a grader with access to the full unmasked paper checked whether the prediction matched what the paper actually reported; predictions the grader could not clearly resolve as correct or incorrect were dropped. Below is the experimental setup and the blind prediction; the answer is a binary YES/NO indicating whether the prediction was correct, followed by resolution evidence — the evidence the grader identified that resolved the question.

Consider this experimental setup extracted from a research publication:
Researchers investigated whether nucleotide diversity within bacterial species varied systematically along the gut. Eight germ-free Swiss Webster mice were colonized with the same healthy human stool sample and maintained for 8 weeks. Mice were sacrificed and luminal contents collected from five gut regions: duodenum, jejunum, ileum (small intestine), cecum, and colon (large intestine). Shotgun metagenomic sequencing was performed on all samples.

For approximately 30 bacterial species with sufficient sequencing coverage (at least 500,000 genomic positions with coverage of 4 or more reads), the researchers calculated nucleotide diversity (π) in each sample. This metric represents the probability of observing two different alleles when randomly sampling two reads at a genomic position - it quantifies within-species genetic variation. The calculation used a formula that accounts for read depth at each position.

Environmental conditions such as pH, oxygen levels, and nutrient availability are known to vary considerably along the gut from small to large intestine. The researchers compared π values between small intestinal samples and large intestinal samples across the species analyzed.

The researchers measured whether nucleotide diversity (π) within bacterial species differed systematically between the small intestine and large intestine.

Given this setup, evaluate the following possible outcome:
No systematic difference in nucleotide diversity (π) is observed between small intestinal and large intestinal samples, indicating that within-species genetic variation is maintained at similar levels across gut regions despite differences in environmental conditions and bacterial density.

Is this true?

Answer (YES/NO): YES